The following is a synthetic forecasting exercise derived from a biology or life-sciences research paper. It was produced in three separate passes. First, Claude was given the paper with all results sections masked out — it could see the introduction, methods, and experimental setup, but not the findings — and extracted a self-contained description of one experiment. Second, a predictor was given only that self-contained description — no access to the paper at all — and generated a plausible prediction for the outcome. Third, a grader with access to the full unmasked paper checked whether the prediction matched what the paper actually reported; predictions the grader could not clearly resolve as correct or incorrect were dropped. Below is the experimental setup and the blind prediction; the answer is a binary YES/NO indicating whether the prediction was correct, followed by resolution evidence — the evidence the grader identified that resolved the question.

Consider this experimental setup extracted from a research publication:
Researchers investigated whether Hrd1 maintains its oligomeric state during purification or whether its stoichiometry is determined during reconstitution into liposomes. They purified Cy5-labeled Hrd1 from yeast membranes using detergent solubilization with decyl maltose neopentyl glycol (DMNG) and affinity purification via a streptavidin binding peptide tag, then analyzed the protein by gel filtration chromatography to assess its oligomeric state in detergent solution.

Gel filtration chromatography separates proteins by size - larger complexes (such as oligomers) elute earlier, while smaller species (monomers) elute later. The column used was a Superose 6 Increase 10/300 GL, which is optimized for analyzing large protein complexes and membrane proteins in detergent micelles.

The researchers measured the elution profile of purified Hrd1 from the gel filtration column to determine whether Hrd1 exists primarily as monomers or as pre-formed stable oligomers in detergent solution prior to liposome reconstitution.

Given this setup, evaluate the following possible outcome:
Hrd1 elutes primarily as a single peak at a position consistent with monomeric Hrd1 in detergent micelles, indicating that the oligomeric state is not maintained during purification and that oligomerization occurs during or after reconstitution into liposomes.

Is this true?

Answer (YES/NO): NO